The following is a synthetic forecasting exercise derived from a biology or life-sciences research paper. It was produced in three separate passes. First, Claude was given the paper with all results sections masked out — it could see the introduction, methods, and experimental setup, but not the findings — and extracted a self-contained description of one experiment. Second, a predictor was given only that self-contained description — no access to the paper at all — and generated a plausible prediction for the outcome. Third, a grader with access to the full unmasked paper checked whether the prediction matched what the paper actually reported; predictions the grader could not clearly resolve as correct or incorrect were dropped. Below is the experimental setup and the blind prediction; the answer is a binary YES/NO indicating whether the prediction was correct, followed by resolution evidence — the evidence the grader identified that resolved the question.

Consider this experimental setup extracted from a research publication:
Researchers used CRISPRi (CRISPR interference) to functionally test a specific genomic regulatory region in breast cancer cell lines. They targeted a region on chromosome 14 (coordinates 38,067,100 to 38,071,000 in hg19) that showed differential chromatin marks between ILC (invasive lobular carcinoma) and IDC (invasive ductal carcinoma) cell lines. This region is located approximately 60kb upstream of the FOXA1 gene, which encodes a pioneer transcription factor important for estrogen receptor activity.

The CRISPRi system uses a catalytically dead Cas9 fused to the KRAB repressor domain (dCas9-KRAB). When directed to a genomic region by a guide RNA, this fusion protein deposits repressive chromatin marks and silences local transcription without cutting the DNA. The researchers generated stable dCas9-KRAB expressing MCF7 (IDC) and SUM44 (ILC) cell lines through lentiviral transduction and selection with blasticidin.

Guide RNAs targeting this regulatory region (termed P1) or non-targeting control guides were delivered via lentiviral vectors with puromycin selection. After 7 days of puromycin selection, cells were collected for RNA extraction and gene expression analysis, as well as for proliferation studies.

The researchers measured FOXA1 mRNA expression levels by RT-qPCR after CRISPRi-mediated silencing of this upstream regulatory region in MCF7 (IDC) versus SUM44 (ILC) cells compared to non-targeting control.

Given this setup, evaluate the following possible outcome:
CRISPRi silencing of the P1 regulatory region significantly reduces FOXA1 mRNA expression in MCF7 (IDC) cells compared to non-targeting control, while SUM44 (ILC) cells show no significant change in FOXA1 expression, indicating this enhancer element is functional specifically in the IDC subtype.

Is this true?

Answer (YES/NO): NO